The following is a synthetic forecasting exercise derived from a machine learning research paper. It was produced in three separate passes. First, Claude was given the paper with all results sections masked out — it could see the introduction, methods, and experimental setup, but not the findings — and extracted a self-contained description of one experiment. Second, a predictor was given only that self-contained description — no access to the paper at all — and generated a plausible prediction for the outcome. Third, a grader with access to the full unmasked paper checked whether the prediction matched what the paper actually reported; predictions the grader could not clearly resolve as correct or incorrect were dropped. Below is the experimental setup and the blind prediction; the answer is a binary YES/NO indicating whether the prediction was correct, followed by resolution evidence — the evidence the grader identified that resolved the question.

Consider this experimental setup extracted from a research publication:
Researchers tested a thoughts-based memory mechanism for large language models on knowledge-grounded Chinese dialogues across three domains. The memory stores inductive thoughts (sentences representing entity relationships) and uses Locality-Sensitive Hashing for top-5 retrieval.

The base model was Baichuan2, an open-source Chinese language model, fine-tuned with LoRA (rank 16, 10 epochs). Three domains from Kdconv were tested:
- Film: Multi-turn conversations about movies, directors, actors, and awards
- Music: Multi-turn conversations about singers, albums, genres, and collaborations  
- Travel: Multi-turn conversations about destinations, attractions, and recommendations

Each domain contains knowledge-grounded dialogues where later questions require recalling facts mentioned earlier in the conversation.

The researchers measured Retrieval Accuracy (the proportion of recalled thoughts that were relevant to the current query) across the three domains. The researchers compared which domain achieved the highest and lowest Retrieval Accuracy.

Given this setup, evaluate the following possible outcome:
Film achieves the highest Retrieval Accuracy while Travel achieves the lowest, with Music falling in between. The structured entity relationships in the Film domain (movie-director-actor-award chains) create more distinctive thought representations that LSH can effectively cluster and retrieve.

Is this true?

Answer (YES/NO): YES